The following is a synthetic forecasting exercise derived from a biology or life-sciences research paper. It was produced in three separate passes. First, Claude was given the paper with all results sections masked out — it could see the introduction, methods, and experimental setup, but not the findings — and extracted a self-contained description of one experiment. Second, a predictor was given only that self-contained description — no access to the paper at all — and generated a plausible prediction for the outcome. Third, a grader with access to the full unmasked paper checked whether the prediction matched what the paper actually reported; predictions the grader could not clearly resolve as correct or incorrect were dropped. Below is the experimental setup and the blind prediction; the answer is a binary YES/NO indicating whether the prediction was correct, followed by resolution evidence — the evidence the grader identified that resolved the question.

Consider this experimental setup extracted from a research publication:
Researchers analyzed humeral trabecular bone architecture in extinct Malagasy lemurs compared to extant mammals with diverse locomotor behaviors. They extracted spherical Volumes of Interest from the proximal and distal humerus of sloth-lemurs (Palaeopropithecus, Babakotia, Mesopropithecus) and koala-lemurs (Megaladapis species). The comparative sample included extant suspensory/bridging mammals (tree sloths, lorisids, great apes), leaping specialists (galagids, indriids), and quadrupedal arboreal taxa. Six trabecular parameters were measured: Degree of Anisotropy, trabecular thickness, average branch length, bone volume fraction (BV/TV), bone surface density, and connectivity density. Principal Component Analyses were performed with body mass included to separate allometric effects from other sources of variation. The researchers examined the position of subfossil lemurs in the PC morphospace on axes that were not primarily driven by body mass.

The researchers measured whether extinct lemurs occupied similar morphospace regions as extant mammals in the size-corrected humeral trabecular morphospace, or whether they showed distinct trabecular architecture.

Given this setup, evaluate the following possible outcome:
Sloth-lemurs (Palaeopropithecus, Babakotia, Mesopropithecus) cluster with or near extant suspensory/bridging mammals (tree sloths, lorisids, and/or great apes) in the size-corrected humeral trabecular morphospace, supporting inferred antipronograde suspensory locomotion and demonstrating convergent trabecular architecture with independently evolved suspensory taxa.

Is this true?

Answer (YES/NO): NO